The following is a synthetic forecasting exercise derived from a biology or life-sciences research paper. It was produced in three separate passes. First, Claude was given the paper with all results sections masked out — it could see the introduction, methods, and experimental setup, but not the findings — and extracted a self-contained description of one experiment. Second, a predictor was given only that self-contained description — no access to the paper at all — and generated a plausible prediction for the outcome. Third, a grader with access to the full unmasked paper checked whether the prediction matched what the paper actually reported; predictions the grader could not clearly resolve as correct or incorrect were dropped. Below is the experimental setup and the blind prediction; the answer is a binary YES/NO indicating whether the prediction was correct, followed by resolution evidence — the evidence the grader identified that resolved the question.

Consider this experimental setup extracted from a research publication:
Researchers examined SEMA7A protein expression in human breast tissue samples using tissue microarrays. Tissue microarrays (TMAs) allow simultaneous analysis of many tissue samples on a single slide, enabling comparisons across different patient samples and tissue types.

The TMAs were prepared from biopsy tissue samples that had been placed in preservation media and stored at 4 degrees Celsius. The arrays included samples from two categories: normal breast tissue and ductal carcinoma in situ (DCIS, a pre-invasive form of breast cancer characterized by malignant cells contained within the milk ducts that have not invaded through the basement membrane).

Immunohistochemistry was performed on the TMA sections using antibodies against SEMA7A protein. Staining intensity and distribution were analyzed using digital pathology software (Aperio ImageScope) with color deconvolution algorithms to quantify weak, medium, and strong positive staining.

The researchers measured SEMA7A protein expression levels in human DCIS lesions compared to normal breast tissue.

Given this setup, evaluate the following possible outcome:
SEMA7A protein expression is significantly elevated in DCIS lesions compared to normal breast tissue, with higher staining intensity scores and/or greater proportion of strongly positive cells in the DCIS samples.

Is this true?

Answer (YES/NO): YES